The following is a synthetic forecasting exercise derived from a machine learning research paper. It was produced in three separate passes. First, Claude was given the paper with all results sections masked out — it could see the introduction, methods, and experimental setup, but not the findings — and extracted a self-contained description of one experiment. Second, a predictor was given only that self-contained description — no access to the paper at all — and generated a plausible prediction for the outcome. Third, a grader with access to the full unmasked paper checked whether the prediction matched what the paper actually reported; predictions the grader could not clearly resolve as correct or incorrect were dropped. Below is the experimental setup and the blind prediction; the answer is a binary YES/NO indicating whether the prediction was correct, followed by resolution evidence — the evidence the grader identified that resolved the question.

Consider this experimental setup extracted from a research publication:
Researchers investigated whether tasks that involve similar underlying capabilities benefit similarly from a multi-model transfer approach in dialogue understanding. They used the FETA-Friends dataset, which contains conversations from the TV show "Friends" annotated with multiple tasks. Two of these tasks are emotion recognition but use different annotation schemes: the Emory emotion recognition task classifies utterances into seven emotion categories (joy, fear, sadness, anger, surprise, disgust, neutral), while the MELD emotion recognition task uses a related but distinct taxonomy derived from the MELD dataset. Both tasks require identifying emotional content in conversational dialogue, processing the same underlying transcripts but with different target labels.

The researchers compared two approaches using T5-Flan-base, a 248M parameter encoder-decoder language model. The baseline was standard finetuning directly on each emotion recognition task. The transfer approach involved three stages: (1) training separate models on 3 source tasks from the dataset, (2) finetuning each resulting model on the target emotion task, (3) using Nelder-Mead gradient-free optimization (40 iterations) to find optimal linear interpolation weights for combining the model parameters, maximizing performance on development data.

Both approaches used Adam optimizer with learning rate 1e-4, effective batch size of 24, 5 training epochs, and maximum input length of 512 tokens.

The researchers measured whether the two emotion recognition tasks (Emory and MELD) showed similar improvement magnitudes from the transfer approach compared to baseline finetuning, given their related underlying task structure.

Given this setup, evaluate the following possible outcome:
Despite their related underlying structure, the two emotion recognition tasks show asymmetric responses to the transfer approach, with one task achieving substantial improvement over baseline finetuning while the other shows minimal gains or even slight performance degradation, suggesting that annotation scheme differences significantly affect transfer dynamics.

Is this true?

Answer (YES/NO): NO